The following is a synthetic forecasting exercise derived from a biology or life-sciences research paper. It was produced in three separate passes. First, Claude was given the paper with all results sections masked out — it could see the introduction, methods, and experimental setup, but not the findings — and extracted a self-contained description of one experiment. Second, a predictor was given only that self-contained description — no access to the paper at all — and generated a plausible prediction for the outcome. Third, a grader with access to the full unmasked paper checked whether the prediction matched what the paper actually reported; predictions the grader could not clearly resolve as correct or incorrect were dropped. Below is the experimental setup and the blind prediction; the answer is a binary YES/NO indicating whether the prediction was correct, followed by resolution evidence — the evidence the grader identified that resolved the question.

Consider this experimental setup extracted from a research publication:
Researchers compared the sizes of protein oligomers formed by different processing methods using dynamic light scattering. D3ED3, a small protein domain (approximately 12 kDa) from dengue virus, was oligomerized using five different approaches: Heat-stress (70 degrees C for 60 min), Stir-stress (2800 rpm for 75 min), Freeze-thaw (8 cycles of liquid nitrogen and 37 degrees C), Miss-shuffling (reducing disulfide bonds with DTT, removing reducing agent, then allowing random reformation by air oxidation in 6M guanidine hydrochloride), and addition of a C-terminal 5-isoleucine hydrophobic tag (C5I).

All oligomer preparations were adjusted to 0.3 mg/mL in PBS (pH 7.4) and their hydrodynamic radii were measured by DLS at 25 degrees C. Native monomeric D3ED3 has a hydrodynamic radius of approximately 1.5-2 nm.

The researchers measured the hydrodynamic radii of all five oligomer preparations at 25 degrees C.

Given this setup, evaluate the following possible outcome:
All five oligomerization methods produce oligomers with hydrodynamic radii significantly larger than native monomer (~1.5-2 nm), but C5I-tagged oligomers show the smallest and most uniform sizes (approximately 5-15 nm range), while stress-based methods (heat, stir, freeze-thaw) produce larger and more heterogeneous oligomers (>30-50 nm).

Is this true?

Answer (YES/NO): NO